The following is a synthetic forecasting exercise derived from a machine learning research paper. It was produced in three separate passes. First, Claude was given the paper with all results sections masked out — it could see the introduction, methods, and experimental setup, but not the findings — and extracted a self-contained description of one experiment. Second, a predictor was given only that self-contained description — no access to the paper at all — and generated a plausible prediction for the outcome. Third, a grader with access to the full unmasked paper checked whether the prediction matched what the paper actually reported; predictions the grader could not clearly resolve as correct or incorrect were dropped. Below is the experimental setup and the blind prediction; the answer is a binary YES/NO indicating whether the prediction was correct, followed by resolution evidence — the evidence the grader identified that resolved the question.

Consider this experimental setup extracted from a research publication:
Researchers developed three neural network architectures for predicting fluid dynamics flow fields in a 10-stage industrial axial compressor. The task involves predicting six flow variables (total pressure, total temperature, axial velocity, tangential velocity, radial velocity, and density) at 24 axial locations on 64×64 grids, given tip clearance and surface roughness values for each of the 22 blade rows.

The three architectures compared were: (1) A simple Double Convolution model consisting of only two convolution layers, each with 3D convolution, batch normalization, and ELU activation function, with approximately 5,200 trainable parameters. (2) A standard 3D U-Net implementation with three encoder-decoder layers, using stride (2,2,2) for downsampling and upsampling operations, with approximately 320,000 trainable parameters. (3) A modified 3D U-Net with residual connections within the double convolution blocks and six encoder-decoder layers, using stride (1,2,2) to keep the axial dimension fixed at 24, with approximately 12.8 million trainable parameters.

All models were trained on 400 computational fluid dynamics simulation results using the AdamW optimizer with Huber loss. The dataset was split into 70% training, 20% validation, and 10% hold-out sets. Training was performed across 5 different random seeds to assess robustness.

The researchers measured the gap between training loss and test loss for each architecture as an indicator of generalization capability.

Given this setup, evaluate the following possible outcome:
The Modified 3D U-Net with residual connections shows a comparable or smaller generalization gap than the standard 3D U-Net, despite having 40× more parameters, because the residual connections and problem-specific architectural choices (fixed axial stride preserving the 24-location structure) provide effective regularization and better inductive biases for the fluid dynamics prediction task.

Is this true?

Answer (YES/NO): NO